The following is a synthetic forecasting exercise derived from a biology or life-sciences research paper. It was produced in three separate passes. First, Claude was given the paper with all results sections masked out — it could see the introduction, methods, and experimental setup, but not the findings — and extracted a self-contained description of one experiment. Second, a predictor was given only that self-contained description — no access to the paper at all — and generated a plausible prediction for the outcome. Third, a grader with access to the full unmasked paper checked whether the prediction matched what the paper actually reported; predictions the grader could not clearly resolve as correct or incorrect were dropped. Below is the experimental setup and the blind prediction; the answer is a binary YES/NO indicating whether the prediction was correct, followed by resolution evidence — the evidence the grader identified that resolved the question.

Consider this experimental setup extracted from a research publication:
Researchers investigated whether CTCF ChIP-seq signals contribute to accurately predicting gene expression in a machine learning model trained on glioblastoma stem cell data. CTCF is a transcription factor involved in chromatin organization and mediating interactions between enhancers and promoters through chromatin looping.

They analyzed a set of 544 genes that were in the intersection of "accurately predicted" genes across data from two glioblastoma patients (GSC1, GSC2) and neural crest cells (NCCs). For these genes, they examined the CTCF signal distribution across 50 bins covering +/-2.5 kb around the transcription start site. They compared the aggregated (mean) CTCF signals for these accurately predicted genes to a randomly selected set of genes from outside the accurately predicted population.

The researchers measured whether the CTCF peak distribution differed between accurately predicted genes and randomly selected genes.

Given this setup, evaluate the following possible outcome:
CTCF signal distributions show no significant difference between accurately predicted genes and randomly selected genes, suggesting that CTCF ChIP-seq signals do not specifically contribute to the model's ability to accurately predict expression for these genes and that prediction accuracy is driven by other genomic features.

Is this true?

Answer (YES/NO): YES